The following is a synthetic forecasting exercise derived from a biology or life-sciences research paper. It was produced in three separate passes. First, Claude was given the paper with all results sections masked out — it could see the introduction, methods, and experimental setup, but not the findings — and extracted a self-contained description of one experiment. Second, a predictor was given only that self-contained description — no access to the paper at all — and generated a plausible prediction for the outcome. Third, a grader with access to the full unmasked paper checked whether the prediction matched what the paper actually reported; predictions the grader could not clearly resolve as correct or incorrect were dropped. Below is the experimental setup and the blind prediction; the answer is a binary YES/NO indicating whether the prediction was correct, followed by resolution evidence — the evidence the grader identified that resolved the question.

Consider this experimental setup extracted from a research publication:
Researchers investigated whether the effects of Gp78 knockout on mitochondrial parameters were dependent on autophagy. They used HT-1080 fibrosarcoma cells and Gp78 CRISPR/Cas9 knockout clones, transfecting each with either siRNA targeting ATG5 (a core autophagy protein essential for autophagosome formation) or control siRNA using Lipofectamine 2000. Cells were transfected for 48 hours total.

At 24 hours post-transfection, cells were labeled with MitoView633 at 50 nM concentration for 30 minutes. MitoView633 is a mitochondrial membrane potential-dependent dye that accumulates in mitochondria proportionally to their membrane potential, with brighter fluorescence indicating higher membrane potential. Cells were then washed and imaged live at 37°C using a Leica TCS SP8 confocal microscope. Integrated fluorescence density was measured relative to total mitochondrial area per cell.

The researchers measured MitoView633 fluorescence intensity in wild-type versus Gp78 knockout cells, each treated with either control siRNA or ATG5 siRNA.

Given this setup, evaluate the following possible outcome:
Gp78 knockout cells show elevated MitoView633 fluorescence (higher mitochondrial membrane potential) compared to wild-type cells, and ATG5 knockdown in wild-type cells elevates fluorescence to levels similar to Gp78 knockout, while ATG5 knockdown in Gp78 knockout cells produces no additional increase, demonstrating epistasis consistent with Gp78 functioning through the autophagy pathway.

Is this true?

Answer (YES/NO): NO